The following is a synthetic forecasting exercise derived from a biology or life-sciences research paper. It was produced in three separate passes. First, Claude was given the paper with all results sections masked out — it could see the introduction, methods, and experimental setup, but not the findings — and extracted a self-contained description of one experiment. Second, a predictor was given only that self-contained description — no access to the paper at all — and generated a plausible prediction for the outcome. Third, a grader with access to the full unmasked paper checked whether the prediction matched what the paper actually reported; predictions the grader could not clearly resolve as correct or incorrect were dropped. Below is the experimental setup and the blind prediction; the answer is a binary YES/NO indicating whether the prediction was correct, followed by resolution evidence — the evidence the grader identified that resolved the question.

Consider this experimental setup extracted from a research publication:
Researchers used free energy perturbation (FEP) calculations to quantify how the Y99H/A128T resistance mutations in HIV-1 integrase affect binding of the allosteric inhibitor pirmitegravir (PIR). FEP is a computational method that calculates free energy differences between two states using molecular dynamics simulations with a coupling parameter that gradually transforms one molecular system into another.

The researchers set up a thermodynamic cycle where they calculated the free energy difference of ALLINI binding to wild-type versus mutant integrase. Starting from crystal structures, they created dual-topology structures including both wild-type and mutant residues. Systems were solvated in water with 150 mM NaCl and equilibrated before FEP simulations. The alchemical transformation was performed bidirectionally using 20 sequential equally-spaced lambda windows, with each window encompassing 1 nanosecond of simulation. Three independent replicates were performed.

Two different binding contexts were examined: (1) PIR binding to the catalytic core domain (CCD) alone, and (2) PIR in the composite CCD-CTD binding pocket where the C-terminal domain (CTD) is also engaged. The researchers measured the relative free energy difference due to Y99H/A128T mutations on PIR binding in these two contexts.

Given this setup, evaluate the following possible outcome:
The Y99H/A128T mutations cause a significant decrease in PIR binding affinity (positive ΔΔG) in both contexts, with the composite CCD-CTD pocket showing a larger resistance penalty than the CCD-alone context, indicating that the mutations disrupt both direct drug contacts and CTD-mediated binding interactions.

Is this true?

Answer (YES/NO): NO